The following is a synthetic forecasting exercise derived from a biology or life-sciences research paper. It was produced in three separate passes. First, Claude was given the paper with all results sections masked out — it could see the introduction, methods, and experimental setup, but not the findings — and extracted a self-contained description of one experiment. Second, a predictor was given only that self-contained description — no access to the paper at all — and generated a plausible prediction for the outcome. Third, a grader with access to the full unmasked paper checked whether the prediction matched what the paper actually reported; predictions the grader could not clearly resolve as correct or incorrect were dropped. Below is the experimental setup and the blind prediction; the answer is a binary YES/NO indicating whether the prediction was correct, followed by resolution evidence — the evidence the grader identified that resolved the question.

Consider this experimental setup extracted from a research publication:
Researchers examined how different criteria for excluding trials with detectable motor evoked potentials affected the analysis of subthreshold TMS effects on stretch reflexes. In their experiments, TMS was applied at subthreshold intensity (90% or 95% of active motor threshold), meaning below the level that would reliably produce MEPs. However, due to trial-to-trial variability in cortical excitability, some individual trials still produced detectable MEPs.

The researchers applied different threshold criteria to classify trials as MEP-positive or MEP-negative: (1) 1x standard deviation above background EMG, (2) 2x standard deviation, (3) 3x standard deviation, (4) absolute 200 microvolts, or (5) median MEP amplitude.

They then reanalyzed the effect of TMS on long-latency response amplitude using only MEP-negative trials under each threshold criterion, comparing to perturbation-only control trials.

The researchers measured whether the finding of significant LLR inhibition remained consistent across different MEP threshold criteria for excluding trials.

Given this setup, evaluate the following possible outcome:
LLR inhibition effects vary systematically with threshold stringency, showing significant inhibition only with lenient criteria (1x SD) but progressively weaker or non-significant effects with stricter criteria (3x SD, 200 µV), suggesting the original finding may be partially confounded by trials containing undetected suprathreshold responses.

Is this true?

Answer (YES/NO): NO